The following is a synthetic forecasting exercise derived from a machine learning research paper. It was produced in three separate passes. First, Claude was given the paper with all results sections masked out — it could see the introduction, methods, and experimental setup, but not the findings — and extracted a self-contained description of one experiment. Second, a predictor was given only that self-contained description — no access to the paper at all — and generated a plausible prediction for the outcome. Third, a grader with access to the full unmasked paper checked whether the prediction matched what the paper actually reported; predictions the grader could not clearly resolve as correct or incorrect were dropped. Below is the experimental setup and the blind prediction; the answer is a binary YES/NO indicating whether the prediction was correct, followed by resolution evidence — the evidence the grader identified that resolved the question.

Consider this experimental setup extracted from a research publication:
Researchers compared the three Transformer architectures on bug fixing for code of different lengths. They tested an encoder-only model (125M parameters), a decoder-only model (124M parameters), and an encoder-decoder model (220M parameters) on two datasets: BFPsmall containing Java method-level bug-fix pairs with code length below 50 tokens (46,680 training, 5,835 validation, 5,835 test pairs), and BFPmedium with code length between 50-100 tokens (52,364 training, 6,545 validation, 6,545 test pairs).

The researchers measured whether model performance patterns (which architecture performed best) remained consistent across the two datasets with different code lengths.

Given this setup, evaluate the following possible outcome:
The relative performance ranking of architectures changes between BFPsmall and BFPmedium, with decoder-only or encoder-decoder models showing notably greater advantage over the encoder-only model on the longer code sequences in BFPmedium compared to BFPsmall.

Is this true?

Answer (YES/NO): NO